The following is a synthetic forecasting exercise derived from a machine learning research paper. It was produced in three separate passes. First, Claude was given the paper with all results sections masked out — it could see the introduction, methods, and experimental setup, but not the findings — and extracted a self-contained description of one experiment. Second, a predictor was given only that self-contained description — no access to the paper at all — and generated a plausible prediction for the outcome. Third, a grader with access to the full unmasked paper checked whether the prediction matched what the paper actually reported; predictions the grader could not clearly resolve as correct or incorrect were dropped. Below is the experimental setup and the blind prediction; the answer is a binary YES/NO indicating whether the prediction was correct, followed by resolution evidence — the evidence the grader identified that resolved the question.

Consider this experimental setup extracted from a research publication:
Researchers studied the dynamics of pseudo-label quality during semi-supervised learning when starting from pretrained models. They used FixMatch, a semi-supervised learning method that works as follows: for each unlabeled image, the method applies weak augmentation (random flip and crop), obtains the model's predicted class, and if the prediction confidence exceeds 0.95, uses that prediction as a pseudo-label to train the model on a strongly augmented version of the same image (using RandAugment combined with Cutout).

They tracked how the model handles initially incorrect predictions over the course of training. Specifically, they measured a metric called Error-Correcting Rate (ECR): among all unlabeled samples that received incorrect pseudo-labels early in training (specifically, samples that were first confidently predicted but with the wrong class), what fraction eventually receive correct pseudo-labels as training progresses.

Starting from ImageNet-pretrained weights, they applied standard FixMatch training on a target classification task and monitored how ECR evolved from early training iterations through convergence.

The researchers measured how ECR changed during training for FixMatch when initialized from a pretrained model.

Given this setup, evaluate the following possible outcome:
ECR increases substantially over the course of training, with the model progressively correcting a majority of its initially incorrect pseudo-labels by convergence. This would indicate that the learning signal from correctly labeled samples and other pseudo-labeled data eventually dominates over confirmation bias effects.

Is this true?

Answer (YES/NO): NO